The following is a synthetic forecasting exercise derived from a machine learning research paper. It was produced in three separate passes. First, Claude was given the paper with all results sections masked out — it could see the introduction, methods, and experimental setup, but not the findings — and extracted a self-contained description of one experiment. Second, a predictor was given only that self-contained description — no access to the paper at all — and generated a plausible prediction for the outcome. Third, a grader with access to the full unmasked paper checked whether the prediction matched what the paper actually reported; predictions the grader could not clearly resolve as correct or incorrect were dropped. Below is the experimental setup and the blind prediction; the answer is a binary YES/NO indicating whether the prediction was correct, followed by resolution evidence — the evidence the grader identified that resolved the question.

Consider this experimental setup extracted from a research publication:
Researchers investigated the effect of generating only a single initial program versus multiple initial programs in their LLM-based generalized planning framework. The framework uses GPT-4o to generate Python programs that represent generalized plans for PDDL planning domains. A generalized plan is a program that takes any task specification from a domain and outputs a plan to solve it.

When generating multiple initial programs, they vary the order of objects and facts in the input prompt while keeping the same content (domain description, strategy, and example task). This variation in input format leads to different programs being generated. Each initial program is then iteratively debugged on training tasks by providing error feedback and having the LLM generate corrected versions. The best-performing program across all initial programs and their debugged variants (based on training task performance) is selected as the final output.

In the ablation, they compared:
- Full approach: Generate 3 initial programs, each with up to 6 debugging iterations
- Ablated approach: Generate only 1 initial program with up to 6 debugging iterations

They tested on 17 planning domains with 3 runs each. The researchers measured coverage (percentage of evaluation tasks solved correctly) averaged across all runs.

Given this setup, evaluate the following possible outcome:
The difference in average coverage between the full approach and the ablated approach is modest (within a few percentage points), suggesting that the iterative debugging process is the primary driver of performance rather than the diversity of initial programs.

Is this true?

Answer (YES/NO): NO